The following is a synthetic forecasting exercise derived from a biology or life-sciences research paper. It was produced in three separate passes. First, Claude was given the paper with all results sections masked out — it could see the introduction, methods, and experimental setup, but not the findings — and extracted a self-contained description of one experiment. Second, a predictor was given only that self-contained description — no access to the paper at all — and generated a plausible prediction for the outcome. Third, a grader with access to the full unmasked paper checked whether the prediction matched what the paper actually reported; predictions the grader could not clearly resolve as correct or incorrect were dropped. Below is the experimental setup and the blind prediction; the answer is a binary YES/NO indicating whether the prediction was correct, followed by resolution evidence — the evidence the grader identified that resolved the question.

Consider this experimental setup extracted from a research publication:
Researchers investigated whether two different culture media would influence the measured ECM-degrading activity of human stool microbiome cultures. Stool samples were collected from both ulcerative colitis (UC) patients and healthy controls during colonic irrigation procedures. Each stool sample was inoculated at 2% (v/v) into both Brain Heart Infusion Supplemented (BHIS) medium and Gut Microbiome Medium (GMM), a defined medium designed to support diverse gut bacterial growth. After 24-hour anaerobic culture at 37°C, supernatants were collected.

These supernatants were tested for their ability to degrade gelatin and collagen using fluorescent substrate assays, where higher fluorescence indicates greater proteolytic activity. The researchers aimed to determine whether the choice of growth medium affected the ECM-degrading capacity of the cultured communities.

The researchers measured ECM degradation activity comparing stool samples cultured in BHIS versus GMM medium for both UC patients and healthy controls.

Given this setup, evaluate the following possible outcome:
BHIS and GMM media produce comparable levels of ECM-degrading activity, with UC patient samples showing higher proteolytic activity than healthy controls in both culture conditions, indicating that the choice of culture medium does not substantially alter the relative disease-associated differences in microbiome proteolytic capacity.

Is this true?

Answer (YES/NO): YES